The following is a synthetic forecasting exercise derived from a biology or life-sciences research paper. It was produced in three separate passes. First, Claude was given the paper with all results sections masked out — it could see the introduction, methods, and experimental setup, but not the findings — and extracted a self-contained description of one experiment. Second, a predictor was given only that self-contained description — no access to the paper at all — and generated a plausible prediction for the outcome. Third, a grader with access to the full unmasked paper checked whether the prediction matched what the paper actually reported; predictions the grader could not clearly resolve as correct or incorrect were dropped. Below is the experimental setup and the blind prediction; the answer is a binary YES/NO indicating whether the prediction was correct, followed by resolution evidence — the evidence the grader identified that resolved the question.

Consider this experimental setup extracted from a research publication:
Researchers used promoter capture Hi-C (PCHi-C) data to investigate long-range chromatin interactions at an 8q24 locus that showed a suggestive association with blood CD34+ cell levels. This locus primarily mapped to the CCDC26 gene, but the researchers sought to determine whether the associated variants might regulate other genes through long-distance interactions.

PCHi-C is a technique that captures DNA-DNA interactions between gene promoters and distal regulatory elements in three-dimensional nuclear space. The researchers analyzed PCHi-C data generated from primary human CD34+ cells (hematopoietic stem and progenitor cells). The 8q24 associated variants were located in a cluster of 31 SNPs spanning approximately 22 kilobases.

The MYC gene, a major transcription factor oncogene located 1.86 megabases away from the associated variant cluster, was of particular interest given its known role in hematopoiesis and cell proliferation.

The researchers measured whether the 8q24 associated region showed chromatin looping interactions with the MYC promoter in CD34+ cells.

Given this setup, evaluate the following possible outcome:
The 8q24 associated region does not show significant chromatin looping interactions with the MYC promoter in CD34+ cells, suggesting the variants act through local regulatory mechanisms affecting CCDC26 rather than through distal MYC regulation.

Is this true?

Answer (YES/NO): NO